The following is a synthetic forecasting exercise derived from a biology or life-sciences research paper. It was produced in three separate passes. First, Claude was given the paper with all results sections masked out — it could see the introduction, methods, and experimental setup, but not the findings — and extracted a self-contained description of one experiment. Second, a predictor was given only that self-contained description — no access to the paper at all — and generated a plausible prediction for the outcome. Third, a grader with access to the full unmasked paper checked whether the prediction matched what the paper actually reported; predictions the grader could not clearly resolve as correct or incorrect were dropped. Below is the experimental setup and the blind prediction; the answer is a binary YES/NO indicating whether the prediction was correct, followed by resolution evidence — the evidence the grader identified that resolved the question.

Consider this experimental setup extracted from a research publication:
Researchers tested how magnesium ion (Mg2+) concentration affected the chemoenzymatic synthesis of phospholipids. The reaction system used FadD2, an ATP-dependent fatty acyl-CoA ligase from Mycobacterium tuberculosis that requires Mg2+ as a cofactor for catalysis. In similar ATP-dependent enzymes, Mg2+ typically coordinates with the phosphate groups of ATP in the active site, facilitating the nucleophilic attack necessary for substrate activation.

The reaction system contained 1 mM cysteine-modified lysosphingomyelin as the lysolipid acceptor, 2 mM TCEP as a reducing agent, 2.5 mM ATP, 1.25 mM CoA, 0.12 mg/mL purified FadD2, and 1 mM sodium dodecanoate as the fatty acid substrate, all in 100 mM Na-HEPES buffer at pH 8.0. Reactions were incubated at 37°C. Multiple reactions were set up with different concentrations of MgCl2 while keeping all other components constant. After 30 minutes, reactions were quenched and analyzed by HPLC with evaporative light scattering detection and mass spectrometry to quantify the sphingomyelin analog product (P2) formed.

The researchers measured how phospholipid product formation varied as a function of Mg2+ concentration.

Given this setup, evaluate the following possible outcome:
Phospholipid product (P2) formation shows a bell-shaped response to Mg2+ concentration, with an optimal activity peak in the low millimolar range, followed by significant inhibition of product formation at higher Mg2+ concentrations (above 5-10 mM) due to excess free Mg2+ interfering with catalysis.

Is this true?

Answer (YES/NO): NO